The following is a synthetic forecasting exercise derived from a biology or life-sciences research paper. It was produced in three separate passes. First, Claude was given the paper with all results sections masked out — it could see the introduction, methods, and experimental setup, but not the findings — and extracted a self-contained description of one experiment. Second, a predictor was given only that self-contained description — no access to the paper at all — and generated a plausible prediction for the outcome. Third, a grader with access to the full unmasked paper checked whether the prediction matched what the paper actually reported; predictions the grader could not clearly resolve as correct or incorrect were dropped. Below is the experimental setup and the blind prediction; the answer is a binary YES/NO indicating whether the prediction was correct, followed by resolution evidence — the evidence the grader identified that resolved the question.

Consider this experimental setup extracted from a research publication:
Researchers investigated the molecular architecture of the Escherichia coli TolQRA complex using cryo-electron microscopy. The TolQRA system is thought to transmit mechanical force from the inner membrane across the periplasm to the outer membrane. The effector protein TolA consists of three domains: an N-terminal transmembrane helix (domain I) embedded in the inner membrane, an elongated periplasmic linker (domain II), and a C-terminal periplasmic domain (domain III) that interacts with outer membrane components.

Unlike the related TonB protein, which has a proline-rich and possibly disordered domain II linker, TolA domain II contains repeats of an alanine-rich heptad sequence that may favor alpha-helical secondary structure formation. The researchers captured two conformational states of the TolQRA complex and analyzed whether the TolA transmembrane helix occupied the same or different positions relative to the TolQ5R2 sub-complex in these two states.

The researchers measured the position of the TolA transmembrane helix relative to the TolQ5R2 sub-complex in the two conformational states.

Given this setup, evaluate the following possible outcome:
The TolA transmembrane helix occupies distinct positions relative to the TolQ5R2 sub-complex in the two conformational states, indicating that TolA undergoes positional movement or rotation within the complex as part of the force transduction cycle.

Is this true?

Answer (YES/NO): YES